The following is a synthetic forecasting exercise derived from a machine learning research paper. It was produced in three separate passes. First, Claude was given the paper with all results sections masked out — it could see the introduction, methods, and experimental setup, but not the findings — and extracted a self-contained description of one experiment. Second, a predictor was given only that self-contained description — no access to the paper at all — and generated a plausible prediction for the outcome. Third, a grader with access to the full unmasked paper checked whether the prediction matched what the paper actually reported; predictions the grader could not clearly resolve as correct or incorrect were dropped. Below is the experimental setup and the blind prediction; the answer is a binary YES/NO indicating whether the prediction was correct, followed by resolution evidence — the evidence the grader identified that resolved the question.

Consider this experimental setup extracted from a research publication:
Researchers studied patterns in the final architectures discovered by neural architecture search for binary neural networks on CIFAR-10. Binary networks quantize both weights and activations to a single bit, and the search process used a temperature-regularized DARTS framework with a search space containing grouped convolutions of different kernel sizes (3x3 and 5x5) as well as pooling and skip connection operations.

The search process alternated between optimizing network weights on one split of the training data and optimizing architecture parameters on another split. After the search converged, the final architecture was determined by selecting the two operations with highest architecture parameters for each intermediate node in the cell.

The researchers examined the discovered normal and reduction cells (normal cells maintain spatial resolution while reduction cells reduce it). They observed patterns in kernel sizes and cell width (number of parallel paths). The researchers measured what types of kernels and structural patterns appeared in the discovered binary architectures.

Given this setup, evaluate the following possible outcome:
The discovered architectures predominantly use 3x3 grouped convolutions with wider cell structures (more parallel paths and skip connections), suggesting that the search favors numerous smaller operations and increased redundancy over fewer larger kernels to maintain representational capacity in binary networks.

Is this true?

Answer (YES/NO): NO